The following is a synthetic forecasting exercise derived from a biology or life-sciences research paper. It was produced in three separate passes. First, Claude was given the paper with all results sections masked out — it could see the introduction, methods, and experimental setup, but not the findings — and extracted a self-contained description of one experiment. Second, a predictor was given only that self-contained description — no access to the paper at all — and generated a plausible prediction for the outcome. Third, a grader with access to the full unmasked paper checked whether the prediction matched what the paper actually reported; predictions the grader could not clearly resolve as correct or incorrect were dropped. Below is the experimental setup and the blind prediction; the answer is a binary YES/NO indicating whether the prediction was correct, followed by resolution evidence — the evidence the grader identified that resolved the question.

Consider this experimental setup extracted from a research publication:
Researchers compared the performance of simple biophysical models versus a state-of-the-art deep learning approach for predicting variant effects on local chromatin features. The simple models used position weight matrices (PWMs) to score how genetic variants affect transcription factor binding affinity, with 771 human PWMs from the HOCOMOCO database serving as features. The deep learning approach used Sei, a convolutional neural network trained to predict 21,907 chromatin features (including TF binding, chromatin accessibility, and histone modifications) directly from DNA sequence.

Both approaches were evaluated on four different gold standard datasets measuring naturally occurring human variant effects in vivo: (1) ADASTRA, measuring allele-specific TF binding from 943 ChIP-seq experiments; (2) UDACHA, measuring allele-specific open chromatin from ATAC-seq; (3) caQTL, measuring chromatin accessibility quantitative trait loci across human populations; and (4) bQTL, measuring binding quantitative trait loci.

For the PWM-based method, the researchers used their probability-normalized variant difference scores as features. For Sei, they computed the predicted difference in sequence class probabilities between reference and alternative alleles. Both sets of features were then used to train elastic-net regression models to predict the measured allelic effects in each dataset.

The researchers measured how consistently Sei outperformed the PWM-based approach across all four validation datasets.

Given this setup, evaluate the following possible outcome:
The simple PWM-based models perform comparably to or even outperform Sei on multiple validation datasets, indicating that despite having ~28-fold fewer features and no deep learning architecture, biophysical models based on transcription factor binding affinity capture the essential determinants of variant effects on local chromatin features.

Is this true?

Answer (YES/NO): YES